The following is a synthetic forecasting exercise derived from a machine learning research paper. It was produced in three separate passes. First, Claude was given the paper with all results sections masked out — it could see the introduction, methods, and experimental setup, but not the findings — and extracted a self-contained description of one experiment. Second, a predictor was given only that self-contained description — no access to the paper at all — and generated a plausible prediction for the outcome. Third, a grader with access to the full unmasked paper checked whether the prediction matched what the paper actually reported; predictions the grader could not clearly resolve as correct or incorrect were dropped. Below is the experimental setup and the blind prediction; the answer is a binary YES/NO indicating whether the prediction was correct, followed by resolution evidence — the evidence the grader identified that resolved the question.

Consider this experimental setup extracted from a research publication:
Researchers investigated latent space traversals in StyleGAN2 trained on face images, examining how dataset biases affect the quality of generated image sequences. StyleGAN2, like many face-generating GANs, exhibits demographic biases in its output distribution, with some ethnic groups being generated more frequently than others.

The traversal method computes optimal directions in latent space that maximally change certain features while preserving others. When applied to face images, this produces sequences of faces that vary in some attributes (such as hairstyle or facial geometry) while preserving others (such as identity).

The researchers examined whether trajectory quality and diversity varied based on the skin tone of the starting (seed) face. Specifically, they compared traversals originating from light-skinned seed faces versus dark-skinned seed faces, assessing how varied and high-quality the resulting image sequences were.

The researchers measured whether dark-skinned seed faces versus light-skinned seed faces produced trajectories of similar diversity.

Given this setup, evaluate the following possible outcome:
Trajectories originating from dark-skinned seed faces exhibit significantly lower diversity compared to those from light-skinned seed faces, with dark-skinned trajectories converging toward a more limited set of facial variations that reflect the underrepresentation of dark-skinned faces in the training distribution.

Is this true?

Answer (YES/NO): YES